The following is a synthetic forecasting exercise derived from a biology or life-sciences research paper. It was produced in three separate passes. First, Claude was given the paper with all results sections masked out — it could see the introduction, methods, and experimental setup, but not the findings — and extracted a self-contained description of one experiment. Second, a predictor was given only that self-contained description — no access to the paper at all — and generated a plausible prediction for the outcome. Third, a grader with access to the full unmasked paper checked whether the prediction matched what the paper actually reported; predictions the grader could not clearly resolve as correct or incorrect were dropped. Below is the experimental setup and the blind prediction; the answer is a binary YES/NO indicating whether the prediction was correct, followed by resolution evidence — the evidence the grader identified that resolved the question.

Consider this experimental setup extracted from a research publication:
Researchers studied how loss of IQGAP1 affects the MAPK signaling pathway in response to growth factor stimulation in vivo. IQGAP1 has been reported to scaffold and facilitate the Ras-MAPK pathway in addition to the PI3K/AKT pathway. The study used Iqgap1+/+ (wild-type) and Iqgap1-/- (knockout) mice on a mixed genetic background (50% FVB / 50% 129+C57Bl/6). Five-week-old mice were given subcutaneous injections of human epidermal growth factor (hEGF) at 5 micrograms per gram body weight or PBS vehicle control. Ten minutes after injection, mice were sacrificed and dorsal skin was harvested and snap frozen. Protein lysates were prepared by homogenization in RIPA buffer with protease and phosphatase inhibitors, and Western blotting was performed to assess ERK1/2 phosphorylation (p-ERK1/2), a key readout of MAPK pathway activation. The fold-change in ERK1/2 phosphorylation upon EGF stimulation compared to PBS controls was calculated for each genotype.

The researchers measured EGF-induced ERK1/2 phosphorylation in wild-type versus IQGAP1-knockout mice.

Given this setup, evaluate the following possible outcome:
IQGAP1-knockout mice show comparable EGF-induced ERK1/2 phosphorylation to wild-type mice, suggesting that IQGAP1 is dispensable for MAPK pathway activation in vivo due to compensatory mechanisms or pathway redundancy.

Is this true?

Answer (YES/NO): NO